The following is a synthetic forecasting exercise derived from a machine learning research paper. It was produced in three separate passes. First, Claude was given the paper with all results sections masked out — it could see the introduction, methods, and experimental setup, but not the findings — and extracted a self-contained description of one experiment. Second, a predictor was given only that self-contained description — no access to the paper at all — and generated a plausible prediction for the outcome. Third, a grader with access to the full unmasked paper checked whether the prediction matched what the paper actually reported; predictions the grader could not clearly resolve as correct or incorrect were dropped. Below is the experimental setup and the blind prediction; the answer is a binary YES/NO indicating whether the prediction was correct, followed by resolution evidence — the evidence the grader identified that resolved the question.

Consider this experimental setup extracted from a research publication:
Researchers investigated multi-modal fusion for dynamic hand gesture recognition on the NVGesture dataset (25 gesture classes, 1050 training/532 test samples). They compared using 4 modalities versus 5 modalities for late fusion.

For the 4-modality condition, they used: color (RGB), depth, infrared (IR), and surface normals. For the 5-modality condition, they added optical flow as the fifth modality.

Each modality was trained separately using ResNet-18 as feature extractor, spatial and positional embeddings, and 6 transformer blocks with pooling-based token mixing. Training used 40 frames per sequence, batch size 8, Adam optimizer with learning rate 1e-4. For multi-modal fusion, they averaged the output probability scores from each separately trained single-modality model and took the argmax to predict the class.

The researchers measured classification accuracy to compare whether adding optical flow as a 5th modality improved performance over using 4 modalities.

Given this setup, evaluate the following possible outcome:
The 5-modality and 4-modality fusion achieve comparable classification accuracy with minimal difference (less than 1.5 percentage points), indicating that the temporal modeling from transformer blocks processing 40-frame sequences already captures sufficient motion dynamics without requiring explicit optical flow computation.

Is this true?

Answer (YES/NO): YES